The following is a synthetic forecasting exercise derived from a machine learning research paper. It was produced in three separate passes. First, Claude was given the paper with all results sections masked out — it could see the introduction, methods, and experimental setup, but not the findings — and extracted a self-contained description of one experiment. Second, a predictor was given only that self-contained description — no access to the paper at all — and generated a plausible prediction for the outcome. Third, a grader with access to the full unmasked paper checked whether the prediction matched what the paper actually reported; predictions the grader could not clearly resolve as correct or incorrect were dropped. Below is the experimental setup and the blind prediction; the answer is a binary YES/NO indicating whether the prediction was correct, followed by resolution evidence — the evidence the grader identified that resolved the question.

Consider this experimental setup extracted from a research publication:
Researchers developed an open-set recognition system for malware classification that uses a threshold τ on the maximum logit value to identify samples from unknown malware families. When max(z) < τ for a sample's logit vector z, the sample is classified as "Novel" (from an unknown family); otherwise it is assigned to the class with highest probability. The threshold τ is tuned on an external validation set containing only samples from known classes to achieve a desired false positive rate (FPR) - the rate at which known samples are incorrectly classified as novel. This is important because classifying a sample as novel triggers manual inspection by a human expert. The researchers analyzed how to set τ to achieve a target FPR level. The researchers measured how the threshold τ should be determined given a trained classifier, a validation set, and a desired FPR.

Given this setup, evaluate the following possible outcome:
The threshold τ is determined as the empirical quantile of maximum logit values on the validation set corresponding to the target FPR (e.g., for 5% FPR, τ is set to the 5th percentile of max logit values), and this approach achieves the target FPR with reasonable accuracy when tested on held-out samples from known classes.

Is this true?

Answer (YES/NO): NO